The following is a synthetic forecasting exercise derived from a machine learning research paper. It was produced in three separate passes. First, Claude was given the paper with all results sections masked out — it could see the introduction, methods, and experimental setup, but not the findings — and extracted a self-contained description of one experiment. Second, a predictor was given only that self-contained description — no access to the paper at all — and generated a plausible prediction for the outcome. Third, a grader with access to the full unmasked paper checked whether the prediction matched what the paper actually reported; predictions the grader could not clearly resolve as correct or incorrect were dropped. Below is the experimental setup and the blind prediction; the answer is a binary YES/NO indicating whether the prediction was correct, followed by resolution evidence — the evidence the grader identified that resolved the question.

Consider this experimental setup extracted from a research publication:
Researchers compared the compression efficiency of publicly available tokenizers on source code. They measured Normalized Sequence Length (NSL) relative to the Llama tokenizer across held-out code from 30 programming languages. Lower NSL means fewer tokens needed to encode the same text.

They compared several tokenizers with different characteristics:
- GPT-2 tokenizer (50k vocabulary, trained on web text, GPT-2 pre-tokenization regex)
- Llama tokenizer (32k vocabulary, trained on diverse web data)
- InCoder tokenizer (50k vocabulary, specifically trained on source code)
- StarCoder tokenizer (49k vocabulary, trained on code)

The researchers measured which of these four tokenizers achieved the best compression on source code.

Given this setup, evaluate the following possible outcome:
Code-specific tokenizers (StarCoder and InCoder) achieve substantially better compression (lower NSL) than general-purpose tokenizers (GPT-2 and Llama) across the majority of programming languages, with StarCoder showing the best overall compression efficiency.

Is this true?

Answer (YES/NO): NO